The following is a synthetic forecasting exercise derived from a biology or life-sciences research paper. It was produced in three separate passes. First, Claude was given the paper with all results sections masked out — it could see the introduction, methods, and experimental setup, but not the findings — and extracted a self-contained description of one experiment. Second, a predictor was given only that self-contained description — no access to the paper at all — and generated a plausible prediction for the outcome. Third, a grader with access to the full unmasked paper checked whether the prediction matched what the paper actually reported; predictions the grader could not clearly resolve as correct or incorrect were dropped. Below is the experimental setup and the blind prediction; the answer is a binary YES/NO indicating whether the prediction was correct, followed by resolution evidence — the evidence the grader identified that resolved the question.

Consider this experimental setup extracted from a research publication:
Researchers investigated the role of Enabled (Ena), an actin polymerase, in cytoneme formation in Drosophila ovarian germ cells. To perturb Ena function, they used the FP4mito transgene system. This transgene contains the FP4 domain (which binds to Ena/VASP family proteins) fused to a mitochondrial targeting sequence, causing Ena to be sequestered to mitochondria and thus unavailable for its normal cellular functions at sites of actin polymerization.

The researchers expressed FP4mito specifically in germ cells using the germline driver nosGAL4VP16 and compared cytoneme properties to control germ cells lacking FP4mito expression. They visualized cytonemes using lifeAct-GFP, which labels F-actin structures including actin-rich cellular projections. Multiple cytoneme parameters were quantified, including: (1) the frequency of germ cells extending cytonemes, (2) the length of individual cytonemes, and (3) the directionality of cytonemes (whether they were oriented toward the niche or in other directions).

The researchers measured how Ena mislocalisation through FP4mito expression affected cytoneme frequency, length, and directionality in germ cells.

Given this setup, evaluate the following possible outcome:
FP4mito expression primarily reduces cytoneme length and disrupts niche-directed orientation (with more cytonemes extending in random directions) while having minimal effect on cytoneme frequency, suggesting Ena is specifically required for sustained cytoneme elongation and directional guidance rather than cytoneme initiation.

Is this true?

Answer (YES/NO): NO